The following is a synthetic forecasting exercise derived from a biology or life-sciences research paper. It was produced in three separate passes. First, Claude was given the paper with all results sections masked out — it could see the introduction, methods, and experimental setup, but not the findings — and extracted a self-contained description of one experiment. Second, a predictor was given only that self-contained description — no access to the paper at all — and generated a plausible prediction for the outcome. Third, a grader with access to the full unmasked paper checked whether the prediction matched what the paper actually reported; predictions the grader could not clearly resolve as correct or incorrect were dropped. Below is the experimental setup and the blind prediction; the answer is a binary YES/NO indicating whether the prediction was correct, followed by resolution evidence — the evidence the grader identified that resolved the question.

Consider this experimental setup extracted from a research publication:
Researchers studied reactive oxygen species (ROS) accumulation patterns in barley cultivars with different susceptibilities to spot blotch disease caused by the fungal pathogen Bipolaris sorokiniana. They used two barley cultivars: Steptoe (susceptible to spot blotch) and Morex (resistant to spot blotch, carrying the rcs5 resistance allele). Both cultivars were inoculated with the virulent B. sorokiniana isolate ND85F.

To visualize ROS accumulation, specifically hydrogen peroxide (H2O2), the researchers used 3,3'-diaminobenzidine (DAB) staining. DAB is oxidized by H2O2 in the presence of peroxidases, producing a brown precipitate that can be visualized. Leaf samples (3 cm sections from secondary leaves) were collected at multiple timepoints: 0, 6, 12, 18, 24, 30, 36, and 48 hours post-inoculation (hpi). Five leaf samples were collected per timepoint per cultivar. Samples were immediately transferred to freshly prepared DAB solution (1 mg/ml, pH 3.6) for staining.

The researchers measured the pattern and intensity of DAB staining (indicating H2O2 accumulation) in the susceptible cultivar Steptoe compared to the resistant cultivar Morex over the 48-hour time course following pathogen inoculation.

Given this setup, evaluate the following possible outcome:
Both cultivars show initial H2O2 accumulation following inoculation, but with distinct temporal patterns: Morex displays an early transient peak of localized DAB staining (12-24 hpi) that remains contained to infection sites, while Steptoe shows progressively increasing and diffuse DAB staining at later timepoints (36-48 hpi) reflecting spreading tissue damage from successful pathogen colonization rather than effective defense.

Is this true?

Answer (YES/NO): NO